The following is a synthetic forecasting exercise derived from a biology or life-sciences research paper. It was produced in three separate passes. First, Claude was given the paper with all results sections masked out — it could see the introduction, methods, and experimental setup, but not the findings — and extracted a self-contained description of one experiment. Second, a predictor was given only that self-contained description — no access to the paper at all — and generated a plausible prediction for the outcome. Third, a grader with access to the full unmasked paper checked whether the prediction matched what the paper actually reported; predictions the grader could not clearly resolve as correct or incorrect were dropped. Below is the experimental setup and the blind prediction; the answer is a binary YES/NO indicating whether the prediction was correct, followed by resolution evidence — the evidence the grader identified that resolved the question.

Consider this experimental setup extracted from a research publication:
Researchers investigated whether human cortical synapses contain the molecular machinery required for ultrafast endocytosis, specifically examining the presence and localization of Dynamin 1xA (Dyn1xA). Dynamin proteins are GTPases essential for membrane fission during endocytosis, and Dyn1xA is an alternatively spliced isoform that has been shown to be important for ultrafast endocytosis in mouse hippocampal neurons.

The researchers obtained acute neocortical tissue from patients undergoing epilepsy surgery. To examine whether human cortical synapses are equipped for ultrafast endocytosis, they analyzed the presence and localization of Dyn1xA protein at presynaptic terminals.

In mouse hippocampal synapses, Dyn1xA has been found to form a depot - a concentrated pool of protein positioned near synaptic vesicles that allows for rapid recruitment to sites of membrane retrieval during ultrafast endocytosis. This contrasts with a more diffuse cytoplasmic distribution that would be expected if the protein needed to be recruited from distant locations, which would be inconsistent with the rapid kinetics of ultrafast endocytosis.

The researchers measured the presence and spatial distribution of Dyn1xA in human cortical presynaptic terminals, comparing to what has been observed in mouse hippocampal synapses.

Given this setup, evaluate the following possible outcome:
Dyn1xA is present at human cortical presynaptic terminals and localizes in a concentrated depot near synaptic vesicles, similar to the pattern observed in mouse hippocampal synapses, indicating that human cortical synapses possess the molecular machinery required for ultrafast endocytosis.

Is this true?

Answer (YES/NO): YES